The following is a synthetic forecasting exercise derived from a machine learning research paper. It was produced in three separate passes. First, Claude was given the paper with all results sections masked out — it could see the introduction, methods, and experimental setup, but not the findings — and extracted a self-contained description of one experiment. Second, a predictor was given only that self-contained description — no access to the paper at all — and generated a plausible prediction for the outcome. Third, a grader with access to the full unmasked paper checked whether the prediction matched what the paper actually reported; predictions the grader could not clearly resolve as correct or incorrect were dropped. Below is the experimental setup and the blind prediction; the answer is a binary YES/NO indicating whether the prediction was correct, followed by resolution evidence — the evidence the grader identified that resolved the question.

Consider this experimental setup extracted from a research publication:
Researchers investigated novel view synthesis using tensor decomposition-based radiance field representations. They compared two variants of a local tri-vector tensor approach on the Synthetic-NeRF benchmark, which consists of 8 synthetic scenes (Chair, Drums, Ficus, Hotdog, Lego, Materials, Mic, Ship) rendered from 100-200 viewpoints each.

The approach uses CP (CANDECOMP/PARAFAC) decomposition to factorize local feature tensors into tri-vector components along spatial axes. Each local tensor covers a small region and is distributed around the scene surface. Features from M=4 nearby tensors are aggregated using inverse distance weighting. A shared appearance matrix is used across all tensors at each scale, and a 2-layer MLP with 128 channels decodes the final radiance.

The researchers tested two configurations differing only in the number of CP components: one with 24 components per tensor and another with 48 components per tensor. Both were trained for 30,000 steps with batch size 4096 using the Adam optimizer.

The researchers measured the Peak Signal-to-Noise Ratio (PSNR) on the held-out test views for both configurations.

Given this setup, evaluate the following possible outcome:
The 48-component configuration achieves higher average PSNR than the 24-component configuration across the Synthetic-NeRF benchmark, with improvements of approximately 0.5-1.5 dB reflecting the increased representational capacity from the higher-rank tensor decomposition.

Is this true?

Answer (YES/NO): NO